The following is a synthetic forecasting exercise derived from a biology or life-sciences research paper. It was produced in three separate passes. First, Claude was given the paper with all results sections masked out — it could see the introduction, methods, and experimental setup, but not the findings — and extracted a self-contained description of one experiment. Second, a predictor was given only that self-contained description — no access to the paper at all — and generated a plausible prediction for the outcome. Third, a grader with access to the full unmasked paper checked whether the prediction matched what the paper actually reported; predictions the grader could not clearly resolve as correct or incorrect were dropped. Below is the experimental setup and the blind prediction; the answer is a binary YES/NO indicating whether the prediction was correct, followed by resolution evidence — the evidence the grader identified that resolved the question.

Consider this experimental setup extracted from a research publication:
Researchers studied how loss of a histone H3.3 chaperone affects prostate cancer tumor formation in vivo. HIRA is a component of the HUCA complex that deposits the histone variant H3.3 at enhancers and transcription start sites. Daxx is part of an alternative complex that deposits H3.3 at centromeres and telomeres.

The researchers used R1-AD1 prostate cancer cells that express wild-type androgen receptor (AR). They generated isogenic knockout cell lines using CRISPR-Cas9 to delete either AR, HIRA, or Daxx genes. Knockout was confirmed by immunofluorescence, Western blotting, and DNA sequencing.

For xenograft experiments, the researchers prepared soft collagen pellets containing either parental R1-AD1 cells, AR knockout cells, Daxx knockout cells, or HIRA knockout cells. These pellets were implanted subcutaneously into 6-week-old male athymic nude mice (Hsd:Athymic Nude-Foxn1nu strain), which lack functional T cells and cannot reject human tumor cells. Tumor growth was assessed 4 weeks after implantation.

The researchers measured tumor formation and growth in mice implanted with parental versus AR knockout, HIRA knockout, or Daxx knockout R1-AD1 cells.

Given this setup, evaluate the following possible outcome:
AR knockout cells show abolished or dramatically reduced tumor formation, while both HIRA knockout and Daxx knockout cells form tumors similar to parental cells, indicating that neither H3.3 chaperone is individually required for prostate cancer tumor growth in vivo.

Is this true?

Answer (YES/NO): NO